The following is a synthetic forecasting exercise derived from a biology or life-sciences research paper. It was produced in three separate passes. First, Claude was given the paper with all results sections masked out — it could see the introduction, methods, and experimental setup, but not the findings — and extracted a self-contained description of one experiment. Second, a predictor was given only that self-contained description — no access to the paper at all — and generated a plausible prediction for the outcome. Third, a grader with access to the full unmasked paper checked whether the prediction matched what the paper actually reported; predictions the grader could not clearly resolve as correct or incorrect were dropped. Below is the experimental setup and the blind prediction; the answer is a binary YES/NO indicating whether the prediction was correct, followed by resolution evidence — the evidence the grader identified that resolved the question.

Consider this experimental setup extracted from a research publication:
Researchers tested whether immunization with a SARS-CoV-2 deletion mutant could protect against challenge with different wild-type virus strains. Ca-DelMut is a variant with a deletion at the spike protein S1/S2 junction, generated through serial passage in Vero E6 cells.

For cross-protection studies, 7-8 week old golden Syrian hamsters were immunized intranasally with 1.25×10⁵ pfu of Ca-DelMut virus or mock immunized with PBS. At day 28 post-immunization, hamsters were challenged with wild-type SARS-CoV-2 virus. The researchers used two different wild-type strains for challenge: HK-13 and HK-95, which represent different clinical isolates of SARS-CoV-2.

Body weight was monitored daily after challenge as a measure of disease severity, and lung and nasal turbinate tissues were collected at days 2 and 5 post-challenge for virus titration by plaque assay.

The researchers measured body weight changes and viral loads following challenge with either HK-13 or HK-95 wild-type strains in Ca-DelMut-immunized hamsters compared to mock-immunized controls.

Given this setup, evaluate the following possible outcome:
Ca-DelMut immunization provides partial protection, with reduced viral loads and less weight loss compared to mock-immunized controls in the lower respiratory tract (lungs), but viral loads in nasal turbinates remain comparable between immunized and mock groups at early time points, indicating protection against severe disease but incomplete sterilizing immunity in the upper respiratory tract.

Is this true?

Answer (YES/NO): NO